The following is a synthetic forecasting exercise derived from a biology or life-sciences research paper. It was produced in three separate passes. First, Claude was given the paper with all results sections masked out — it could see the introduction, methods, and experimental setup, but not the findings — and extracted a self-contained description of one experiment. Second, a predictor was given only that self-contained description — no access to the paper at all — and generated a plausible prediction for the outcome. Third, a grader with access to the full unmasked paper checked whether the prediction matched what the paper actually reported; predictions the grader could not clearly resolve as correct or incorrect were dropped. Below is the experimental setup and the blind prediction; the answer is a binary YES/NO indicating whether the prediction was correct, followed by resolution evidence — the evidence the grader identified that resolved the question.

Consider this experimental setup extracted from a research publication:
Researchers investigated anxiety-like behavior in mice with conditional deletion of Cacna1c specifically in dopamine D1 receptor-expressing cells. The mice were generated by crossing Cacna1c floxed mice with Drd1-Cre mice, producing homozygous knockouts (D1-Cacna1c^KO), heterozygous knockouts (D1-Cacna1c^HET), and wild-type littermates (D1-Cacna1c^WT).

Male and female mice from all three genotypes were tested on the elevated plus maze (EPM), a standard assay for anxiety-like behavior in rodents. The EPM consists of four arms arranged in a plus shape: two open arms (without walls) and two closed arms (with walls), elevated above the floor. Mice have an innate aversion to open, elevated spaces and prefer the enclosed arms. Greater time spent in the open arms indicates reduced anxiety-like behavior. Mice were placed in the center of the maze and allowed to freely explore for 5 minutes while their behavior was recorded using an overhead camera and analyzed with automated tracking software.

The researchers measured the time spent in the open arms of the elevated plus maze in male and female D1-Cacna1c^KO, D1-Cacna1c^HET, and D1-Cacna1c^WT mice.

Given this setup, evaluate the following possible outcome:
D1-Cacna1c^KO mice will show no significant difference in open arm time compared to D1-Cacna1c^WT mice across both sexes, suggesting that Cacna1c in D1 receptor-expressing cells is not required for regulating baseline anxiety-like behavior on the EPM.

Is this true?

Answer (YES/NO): YES